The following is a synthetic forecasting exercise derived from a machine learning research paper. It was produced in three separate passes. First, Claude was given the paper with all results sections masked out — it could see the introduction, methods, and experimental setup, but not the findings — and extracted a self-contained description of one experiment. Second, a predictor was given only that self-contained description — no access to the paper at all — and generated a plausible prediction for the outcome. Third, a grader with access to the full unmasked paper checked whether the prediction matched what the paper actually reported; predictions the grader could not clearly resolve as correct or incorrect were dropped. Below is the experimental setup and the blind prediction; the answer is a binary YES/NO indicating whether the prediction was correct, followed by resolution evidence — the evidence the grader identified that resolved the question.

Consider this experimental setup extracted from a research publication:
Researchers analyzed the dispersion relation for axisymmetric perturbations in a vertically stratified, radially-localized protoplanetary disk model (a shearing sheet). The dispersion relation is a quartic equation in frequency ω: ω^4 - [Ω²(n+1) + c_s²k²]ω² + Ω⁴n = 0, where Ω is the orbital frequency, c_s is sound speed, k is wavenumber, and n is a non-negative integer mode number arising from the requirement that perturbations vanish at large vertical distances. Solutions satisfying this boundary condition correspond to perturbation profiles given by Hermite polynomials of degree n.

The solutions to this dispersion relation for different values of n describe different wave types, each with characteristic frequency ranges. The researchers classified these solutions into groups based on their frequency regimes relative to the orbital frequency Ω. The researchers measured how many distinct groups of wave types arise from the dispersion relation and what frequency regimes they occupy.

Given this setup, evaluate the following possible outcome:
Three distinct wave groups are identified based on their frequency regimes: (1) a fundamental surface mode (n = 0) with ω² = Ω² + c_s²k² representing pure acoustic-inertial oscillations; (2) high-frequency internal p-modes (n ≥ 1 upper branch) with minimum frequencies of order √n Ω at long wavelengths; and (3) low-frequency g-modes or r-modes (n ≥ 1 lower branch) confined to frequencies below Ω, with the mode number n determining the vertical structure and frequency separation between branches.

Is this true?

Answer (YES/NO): NO